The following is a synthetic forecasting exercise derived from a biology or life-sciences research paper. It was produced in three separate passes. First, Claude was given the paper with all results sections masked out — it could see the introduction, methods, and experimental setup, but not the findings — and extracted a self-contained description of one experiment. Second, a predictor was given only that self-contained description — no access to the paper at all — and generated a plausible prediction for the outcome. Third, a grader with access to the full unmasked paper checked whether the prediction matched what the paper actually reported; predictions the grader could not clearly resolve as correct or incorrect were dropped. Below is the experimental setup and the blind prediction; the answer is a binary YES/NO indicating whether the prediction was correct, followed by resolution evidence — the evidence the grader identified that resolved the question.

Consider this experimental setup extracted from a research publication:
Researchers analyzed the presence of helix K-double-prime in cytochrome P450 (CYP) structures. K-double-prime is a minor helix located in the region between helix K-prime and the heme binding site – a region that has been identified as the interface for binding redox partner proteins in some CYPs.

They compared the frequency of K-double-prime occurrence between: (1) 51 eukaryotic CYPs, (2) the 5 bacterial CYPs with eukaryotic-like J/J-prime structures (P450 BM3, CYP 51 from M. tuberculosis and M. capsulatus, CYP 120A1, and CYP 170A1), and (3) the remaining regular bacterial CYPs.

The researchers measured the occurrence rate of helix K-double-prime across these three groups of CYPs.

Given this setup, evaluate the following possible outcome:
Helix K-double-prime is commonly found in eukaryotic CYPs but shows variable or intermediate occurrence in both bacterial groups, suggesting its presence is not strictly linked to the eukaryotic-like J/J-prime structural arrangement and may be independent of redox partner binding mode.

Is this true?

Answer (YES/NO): NO